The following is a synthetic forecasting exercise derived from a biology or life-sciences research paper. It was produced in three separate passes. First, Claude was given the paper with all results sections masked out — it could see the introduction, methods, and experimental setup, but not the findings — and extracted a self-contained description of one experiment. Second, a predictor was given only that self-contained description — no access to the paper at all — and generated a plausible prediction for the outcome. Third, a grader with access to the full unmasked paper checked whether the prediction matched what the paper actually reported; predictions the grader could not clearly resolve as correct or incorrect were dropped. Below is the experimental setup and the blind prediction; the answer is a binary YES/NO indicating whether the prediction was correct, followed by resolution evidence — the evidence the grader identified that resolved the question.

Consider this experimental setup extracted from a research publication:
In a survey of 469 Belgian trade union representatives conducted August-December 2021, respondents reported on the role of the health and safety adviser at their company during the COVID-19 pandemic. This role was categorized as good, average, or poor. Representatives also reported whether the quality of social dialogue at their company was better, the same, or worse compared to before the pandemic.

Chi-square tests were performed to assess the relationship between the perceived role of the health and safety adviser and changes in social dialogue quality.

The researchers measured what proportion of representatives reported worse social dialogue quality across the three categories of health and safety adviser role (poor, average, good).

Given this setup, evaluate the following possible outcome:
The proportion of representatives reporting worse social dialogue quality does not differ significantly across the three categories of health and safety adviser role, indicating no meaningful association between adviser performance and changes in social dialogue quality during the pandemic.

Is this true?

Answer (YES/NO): NO